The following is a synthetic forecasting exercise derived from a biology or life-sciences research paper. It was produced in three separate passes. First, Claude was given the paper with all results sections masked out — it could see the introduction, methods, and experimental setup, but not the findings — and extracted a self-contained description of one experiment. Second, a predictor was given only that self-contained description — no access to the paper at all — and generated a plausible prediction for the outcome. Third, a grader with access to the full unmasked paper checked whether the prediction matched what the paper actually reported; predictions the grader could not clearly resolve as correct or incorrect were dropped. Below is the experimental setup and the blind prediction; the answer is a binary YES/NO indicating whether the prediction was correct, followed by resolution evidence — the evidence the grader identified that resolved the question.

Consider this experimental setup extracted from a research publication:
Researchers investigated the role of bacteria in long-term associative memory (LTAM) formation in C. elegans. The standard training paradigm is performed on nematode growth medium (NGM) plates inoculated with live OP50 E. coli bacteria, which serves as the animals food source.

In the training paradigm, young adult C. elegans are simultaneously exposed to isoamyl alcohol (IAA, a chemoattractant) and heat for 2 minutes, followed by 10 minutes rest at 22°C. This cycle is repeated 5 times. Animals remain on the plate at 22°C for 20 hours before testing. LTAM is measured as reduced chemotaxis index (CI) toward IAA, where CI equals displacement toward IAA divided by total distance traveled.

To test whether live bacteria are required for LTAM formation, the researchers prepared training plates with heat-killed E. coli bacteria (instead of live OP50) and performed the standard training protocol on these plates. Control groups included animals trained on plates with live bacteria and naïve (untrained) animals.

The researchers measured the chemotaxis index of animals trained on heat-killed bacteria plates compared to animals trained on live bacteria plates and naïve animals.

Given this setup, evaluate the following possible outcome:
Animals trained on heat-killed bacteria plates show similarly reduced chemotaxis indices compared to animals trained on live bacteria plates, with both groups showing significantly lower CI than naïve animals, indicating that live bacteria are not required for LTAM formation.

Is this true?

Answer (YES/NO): YES